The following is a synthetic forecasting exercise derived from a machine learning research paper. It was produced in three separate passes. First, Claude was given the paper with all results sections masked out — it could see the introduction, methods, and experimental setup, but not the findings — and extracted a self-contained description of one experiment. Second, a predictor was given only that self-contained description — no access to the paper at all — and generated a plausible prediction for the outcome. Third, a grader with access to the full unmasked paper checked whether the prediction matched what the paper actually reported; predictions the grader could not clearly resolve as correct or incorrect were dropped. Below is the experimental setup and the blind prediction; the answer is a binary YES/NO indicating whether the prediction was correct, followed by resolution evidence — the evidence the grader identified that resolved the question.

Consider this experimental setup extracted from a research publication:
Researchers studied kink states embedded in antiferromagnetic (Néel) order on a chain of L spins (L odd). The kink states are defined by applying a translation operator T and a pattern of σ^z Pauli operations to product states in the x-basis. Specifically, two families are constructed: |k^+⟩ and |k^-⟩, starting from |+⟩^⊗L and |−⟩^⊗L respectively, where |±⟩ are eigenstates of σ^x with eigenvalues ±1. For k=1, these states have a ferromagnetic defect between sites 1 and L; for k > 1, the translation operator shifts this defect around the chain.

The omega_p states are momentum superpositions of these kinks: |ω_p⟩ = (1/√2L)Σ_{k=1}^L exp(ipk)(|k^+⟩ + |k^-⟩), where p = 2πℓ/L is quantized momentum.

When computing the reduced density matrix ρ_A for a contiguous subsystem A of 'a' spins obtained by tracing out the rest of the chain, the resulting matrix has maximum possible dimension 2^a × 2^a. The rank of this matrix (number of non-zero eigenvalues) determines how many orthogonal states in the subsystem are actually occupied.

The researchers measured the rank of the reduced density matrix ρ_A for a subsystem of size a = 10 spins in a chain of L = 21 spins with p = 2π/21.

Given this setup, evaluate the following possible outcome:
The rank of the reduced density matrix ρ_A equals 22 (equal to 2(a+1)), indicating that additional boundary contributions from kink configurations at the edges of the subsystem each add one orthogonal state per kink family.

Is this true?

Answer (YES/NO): NO